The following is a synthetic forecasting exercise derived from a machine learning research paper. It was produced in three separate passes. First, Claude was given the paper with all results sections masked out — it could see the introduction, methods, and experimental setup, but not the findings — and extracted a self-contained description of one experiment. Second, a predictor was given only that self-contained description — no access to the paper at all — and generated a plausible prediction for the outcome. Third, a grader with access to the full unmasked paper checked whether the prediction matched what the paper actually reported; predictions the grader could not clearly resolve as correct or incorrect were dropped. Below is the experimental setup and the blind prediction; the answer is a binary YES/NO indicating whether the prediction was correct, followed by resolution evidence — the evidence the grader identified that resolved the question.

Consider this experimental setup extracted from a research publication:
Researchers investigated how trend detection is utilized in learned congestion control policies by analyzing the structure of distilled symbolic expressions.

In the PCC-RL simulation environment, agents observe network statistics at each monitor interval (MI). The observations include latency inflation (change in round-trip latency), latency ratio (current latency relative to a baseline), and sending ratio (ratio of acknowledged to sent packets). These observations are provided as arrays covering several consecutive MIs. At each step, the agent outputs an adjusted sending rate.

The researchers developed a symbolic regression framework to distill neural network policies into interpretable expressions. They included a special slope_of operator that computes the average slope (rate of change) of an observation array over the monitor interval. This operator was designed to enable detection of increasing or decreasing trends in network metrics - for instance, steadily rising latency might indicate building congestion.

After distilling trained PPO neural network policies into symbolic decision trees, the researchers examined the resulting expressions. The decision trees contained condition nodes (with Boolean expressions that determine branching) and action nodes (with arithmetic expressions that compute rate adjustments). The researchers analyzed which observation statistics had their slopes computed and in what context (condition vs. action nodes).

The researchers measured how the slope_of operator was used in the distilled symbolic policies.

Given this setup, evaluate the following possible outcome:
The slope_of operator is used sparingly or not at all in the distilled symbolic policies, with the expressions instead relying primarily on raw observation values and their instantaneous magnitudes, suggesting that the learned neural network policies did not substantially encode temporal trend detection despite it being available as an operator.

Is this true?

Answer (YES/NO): NO